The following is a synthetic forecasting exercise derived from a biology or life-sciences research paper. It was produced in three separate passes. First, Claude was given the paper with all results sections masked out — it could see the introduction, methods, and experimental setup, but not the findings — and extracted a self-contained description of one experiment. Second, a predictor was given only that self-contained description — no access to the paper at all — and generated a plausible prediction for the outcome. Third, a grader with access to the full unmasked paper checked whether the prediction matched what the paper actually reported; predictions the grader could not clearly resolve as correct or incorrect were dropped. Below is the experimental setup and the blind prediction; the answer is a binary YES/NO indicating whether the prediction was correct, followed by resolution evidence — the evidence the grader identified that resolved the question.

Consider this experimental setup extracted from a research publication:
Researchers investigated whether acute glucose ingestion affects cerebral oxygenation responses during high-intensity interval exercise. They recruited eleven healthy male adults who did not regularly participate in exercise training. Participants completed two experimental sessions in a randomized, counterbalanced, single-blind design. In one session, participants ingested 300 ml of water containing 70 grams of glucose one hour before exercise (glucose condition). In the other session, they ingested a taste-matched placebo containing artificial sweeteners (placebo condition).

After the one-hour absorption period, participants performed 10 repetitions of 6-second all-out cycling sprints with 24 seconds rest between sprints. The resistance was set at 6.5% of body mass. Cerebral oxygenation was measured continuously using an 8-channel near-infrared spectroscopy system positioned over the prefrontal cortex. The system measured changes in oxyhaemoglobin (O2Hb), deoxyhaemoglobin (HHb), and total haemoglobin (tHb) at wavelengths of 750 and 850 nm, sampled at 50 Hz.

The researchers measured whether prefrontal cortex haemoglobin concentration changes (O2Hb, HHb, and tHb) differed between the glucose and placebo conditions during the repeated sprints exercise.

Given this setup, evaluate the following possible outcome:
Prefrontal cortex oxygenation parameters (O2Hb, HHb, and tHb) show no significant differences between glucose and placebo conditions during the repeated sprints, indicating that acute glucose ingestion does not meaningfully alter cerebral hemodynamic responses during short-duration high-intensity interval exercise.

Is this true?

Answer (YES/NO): YES